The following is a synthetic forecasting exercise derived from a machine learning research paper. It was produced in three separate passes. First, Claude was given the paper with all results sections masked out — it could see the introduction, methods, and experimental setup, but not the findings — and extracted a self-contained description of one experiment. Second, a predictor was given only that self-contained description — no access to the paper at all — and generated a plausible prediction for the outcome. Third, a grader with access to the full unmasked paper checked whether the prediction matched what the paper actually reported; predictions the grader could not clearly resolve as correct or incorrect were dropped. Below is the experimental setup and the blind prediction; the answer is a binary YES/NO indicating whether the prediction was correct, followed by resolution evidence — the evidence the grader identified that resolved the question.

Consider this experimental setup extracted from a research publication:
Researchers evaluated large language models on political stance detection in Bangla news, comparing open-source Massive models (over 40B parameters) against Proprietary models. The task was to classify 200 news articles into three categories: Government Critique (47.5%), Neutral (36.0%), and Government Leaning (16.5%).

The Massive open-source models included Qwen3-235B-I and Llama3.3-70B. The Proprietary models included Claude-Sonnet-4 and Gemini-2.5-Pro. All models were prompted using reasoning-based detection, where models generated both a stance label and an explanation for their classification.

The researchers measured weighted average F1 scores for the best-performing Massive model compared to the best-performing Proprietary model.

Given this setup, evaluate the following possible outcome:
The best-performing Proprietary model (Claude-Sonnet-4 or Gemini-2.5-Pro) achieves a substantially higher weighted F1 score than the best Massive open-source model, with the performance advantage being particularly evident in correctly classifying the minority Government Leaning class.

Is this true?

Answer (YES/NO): NO